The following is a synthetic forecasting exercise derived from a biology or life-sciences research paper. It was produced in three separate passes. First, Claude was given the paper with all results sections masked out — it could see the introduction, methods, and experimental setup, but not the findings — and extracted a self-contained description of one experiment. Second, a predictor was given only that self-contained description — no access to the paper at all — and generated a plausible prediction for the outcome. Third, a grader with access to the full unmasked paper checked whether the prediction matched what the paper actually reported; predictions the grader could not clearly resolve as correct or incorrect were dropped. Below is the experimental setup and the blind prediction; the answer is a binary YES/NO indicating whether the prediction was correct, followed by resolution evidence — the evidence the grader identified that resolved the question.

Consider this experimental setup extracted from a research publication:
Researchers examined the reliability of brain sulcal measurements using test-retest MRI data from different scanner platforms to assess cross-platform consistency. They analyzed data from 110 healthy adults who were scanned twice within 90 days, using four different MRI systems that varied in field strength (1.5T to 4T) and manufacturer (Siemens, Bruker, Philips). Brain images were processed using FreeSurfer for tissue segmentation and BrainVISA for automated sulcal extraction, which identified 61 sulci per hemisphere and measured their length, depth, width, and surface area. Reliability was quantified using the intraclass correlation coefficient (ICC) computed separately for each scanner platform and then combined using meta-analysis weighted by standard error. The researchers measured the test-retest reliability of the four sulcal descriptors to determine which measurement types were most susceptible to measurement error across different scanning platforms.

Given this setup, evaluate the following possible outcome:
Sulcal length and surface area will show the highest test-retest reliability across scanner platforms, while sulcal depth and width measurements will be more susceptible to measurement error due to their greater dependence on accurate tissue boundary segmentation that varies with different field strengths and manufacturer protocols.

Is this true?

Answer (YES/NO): NO